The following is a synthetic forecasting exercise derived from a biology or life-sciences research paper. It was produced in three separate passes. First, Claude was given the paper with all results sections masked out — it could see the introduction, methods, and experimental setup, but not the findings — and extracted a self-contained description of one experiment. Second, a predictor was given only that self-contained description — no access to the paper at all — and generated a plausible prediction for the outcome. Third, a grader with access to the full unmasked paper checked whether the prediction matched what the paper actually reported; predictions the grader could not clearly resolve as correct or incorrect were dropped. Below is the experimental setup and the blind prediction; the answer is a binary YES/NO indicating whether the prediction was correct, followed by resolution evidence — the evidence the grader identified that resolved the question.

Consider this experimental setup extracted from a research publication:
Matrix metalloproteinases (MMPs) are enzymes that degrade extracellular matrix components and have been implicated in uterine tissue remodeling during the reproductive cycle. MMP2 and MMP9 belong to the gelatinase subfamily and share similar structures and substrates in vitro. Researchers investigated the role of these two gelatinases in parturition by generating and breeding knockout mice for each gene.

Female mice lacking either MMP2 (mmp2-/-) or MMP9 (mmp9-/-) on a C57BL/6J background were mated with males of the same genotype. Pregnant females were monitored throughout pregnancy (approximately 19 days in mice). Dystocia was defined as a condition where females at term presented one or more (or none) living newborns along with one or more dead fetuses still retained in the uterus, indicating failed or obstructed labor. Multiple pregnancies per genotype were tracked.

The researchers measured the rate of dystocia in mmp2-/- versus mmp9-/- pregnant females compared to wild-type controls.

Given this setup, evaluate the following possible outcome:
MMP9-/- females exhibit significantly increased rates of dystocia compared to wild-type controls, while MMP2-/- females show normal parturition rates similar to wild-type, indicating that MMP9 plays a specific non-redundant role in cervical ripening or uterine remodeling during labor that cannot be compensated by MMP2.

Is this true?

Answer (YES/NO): NO